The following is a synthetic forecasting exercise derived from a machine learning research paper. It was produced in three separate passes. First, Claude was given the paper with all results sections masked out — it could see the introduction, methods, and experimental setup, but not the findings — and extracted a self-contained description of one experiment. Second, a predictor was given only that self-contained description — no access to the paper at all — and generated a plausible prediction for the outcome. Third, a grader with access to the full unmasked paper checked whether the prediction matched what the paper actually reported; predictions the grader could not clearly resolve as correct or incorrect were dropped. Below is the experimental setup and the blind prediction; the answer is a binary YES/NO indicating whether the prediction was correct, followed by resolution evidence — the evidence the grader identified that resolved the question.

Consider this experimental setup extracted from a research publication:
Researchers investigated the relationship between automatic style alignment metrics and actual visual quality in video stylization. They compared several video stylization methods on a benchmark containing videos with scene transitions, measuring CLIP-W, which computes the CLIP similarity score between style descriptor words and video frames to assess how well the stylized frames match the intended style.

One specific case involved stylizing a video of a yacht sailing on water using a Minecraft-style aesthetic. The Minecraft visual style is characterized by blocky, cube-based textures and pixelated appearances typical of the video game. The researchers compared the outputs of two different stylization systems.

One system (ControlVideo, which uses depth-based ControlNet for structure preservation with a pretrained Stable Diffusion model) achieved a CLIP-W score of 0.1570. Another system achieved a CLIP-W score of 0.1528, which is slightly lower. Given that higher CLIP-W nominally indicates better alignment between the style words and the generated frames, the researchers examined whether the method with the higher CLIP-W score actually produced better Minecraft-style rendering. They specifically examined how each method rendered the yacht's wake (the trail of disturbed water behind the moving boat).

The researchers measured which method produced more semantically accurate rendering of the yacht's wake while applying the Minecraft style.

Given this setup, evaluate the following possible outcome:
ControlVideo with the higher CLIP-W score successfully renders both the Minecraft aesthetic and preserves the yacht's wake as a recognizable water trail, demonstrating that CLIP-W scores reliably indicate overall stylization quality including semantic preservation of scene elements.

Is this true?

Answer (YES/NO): NO